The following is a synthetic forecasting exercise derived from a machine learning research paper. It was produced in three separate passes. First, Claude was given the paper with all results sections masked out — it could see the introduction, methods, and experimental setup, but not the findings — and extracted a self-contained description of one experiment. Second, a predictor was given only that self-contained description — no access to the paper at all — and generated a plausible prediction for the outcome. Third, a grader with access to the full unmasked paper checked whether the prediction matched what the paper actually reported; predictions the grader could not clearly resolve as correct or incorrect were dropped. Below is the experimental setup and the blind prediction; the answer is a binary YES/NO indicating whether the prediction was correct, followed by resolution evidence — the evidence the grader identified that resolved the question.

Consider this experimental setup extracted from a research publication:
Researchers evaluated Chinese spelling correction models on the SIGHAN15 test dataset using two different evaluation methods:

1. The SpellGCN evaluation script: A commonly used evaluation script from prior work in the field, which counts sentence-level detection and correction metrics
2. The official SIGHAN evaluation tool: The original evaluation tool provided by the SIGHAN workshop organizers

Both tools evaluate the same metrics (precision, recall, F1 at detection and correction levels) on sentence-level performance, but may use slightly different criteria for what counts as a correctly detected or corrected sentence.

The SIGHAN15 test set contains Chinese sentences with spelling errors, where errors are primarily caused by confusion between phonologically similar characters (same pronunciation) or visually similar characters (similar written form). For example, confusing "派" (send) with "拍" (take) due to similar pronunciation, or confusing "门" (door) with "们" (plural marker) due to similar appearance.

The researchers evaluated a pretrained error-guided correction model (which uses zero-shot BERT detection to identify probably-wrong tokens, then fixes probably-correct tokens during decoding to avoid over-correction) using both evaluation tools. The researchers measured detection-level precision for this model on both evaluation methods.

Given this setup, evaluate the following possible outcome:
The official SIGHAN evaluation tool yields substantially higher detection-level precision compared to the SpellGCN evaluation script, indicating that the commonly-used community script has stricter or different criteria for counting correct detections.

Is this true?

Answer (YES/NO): YES